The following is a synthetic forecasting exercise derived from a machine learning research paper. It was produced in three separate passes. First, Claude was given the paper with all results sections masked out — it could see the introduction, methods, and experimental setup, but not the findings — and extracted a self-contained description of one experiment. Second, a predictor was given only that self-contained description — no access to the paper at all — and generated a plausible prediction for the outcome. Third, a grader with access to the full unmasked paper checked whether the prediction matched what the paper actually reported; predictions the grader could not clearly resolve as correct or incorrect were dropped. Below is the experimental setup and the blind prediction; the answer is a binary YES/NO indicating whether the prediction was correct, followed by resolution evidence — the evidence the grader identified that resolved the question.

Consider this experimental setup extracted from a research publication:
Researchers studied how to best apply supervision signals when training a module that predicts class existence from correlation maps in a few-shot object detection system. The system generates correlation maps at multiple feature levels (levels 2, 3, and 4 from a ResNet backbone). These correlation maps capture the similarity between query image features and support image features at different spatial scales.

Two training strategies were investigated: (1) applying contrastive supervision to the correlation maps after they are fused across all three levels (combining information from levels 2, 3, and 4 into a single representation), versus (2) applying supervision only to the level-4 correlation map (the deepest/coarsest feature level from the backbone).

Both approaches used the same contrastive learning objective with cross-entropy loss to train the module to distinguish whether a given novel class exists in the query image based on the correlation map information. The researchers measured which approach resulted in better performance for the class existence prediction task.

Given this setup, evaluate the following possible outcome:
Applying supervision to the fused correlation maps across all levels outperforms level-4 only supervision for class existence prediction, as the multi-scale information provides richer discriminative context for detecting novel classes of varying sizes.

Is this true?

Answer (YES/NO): YES